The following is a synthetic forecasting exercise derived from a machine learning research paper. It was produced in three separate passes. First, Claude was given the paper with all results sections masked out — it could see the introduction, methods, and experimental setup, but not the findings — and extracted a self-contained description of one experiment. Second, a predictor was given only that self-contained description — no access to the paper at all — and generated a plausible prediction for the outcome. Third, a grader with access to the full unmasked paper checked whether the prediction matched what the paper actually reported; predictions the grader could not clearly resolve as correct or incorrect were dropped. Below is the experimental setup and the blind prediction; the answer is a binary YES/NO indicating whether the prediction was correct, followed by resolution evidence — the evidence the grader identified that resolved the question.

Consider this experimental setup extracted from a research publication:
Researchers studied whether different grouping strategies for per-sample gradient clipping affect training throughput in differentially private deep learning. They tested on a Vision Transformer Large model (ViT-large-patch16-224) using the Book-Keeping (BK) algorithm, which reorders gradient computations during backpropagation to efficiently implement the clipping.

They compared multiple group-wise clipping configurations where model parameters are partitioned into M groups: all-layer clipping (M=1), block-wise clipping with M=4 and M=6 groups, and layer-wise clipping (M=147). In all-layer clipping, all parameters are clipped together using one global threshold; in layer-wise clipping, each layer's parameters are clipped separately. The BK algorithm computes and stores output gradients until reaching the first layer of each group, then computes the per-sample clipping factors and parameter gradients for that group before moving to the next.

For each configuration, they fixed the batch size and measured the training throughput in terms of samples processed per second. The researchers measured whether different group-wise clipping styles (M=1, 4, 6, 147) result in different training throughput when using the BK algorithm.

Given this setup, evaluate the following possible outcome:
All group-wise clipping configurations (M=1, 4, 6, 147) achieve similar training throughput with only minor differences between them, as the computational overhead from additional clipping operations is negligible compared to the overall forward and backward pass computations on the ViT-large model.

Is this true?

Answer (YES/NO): YES